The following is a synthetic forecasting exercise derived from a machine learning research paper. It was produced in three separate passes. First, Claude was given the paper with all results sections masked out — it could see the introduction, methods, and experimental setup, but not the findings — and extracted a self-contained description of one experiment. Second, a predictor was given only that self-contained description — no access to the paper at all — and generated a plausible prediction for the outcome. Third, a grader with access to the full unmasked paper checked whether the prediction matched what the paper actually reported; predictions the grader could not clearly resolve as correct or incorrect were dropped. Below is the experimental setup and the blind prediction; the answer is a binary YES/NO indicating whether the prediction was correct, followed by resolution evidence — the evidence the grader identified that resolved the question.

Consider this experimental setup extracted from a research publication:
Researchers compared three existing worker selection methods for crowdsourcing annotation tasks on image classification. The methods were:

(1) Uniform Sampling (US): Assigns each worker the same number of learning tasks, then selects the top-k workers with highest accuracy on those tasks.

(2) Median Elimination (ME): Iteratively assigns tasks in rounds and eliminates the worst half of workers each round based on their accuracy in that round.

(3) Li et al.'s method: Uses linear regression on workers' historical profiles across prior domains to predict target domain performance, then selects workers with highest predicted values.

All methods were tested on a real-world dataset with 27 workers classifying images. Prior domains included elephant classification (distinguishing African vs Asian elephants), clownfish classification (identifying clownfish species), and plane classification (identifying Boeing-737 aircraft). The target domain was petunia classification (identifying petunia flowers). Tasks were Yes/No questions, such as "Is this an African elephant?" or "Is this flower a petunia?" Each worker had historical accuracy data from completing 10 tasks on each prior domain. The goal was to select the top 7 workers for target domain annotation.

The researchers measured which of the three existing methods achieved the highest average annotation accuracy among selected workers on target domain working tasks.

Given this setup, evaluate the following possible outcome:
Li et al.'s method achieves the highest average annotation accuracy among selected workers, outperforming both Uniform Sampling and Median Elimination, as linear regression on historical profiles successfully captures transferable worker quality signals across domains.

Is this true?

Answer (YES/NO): NO